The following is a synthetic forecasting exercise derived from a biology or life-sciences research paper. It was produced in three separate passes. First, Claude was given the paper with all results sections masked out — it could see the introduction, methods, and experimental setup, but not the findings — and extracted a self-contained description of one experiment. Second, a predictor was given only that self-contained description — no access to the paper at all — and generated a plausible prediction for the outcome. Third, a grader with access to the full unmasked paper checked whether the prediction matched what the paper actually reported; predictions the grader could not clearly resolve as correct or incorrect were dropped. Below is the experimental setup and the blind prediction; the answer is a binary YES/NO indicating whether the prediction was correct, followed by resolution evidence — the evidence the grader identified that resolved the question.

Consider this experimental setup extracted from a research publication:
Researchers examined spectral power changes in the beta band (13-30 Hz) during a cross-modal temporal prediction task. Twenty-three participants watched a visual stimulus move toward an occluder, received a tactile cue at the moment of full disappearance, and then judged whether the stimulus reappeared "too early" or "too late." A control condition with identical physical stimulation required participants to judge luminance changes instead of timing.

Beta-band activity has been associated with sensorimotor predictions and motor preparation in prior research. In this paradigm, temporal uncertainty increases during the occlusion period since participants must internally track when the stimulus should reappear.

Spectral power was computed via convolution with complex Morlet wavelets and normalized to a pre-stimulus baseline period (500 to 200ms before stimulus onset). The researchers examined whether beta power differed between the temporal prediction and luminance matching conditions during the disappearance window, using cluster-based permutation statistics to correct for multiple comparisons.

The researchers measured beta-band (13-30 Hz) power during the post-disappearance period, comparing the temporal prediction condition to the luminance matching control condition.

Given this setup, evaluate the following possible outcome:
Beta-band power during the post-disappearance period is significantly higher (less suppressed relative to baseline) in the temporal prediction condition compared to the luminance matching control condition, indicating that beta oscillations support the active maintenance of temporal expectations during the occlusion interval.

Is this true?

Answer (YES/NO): NO